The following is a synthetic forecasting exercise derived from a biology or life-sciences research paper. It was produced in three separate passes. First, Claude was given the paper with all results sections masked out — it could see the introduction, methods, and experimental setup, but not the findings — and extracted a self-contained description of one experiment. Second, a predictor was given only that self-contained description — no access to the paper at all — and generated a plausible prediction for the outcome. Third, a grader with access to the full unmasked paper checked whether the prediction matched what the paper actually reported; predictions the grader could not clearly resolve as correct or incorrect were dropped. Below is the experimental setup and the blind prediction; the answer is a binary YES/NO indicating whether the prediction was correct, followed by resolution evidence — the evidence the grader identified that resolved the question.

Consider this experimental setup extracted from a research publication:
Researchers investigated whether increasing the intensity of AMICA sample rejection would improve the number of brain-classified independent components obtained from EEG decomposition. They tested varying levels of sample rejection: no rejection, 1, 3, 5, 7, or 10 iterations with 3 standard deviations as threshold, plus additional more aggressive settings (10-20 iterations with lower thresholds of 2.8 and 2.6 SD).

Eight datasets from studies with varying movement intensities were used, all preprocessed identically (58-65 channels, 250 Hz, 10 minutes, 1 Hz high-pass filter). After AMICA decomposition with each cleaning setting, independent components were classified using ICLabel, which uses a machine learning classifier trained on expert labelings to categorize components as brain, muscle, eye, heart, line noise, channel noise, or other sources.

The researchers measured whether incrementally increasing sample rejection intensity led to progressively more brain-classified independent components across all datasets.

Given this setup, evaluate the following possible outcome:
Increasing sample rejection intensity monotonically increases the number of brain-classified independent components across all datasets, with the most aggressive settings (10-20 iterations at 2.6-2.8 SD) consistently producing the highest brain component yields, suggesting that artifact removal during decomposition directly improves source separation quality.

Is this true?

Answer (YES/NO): NO